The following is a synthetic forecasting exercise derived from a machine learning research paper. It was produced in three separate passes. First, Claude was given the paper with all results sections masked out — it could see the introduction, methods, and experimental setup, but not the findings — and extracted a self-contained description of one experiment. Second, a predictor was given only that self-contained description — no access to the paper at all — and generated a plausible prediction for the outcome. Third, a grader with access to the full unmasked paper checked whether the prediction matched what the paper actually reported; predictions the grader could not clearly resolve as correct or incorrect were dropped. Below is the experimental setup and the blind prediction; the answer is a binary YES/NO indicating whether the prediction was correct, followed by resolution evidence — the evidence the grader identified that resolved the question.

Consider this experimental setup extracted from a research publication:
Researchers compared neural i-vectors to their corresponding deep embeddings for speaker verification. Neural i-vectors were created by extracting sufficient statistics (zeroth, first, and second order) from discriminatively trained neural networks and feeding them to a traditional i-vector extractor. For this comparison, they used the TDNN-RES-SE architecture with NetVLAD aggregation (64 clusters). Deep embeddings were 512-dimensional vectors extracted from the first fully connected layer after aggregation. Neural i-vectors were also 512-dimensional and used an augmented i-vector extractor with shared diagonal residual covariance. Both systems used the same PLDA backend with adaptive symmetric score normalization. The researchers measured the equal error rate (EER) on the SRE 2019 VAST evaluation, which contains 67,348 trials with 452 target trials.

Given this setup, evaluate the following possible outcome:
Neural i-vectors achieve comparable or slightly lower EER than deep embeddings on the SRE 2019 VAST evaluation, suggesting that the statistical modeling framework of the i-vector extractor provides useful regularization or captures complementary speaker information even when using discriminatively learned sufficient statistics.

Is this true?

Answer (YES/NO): NO